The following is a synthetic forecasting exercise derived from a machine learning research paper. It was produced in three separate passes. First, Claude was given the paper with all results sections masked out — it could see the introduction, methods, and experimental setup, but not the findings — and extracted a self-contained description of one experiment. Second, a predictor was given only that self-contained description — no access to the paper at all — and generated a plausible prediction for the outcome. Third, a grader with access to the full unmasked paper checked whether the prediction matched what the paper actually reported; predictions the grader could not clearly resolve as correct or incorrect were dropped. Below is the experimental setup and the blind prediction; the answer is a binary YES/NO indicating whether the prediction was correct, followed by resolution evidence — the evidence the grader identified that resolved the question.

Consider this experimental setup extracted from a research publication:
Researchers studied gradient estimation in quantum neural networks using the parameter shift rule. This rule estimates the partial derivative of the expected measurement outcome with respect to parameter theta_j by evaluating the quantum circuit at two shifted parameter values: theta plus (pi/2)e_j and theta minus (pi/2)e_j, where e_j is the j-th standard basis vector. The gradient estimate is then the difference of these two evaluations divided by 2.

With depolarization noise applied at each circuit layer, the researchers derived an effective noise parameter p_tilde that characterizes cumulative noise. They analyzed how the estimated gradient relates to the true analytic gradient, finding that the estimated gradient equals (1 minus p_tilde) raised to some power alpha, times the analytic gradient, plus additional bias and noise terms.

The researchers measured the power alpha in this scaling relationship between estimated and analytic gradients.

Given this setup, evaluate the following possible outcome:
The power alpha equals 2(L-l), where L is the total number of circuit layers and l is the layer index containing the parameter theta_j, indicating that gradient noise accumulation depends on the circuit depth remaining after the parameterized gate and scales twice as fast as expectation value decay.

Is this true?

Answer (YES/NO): NO